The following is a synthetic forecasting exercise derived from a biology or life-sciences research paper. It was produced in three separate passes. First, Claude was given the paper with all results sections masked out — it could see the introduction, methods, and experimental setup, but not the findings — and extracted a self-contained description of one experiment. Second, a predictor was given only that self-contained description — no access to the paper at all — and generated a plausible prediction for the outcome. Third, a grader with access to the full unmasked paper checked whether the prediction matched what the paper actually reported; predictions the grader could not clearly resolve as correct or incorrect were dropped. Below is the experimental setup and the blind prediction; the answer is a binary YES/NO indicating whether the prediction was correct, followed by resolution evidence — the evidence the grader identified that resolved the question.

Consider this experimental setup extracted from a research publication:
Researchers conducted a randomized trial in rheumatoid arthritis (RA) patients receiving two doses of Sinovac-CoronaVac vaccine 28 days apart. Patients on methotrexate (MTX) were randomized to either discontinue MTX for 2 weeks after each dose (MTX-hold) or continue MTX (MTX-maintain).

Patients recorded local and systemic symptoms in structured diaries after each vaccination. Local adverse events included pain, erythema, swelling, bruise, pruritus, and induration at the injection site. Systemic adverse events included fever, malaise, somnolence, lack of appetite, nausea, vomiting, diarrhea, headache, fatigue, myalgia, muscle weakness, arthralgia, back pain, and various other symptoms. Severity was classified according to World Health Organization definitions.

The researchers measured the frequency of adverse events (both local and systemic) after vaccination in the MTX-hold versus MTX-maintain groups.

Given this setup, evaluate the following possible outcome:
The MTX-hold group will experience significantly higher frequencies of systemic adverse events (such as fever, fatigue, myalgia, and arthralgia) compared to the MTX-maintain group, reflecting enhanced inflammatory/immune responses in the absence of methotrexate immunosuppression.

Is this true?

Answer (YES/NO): NO